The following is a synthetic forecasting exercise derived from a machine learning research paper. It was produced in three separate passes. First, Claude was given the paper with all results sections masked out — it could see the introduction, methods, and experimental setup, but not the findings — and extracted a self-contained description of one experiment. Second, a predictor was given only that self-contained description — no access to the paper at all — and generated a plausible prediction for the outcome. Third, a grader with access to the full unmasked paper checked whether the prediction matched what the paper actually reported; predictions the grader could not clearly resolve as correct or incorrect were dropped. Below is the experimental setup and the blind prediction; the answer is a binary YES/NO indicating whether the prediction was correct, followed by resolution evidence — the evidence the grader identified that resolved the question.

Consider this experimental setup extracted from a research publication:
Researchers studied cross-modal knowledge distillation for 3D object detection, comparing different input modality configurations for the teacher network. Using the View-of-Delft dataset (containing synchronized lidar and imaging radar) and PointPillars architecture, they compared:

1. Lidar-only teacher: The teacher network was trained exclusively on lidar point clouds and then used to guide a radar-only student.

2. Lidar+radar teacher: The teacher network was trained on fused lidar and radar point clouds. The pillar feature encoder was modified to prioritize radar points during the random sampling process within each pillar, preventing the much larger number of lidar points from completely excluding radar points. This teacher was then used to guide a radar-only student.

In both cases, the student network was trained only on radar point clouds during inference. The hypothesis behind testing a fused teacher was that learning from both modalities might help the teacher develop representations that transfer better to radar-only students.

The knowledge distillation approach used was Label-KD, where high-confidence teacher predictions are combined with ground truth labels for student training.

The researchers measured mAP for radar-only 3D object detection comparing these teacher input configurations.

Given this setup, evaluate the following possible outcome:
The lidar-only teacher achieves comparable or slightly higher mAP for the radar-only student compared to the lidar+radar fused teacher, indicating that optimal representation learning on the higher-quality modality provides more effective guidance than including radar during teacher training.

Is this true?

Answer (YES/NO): NO